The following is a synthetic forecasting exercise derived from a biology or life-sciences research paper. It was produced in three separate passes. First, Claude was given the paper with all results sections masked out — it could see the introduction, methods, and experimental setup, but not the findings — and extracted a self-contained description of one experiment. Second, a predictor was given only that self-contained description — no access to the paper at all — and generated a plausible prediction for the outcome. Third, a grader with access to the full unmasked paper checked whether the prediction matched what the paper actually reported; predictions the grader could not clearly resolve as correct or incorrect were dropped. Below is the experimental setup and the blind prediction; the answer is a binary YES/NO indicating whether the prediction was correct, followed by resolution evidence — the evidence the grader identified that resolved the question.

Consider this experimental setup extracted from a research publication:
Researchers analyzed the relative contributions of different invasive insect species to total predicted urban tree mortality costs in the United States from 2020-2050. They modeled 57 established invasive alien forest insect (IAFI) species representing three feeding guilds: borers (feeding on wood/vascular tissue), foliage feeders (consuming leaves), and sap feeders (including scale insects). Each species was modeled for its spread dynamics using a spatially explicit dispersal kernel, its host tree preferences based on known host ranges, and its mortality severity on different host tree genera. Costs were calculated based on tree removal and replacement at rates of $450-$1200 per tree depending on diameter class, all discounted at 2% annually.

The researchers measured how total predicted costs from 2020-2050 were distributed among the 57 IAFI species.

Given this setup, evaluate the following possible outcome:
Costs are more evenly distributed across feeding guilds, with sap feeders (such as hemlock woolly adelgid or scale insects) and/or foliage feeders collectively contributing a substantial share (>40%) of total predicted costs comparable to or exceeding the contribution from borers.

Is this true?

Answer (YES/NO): NO